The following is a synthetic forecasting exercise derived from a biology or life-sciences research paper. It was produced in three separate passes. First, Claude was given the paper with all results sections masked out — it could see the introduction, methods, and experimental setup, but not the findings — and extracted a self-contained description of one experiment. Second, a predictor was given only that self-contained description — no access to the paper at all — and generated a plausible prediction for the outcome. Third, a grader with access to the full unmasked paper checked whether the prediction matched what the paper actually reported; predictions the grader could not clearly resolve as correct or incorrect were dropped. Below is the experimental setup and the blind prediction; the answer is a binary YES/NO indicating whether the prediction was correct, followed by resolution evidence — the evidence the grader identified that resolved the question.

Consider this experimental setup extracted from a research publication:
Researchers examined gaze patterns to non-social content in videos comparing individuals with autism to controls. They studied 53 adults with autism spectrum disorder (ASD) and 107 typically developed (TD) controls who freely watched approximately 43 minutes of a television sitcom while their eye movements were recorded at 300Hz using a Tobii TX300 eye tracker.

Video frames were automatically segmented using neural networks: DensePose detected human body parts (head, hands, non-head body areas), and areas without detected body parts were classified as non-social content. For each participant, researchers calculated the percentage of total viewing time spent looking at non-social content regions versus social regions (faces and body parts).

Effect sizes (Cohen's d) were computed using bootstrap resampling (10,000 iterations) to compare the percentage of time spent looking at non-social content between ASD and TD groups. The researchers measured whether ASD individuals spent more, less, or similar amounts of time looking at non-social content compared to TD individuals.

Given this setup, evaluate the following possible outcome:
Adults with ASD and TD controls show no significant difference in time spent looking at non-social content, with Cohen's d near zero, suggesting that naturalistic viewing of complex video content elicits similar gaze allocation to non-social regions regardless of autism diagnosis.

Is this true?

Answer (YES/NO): NO